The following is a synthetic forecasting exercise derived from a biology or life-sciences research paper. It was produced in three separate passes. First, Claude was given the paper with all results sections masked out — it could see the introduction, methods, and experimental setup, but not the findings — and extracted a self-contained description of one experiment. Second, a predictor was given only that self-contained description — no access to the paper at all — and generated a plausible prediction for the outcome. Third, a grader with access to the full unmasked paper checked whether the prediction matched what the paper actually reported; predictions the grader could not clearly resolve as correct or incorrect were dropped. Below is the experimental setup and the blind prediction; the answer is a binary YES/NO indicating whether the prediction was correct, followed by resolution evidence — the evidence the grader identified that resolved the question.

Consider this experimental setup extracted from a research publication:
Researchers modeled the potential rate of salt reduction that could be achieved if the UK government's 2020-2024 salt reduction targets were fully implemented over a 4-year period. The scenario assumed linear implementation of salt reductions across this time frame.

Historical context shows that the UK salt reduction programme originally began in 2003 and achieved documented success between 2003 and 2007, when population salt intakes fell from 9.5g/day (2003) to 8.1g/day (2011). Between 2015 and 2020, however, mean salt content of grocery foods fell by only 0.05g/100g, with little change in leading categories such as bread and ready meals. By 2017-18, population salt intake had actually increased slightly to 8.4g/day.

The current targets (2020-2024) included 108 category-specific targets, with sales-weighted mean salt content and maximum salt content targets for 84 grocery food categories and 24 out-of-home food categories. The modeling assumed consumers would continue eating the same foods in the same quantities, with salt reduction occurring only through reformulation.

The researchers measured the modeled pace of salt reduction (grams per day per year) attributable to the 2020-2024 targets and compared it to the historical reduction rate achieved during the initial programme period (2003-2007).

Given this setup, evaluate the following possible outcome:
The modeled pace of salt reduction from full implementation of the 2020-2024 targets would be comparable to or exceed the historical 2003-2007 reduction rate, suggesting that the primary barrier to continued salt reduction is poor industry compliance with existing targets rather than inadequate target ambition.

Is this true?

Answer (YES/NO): YES